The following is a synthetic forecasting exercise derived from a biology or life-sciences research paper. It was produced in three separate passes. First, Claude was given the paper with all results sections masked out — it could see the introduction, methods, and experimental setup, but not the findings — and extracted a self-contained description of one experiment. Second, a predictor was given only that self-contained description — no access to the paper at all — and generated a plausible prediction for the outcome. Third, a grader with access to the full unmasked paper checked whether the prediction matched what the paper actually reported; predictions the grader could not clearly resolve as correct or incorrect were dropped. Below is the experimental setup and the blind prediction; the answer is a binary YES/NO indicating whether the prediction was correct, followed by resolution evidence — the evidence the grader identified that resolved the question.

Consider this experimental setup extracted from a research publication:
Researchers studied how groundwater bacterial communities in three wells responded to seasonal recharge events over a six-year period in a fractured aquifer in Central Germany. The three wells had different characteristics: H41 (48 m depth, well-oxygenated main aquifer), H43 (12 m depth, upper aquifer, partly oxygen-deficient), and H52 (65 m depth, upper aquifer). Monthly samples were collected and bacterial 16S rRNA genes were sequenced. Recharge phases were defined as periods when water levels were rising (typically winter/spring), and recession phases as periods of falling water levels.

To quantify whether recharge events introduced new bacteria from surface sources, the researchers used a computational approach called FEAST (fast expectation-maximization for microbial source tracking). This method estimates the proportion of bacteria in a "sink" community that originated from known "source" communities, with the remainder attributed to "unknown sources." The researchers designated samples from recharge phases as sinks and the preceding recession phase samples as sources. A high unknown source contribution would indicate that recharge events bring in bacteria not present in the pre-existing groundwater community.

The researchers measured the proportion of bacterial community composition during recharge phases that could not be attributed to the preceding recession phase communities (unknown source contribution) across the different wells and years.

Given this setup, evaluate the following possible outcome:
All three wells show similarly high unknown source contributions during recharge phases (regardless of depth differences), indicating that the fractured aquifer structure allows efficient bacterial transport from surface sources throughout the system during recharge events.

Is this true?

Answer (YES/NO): NO